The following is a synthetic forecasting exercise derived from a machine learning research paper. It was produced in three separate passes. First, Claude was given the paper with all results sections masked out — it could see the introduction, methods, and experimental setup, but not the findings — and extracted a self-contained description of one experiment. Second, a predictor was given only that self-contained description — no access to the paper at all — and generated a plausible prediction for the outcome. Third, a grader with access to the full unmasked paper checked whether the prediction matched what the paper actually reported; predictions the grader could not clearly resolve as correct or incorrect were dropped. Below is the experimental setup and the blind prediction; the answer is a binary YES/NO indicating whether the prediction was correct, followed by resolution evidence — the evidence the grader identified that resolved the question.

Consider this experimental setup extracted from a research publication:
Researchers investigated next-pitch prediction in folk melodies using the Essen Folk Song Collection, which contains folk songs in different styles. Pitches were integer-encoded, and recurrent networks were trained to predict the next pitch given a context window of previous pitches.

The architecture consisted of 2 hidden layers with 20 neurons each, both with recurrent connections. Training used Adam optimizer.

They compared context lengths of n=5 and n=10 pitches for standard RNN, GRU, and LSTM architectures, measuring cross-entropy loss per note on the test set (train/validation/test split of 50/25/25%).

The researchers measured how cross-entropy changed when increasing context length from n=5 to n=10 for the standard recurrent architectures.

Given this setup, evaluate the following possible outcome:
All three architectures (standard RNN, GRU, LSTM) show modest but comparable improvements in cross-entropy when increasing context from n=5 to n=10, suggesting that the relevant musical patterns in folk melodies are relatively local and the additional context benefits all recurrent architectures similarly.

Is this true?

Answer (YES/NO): YES